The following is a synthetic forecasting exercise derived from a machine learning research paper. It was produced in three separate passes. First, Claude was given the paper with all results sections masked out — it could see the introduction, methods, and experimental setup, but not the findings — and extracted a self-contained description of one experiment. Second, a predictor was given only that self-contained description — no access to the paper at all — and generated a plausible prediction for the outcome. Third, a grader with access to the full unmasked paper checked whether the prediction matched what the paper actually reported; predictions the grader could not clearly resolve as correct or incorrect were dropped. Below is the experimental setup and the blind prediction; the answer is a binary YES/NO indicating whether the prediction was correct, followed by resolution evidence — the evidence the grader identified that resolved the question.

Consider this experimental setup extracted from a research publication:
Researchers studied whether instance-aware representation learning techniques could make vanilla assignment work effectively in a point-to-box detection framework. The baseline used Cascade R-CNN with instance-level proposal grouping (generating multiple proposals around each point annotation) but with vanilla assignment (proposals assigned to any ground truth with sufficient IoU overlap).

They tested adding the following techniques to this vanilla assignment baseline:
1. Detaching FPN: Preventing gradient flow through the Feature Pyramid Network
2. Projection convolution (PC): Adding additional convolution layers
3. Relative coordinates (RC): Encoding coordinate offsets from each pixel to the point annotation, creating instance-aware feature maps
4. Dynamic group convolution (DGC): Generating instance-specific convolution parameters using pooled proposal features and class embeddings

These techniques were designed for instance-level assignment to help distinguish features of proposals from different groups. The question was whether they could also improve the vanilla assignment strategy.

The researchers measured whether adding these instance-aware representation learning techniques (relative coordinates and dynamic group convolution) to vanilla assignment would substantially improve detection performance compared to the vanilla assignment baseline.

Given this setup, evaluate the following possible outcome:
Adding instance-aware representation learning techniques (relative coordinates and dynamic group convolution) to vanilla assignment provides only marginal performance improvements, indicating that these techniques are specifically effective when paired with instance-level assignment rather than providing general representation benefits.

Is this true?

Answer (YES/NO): YES